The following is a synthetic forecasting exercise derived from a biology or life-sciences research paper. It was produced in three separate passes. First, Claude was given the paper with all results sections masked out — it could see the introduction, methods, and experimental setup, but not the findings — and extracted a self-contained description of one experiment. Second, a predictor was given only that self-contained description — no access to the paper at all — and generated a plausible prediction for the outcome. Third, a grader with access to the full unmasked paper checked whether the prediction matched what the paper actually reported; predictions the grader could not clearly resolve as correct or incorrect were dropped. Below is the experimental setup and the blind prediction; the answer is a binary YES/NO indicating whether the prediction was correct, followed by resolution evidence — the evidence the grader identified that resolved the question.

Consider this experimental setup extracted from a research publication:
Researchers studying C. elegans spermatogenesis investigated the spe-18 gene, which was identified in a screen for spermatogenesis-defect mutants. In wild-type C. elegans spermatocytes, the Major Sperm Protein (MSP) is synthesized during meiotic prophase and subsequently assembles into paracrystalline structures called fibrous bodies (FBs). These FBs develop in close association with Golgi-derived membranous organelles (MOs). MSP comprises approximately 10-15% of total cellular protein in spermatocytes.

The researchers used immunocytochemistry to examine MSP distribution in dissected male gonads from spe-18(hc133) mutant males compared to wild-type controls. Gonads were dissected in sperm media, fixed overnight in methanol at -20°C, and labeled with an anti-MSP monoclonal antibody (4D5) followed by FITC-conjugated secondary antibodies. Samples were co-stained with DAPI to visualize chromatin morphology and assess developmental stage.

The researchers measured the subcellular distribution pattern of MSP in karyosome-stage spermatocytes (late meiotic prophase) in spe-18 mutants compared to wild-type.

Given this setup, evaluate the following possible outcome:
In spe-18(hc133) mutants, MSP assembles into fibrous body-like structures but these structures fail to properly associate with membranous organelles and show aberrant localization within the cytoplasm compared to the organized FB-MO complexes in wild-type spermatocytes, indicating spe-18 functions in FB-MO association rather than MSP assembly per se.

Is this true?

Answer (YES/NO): NO